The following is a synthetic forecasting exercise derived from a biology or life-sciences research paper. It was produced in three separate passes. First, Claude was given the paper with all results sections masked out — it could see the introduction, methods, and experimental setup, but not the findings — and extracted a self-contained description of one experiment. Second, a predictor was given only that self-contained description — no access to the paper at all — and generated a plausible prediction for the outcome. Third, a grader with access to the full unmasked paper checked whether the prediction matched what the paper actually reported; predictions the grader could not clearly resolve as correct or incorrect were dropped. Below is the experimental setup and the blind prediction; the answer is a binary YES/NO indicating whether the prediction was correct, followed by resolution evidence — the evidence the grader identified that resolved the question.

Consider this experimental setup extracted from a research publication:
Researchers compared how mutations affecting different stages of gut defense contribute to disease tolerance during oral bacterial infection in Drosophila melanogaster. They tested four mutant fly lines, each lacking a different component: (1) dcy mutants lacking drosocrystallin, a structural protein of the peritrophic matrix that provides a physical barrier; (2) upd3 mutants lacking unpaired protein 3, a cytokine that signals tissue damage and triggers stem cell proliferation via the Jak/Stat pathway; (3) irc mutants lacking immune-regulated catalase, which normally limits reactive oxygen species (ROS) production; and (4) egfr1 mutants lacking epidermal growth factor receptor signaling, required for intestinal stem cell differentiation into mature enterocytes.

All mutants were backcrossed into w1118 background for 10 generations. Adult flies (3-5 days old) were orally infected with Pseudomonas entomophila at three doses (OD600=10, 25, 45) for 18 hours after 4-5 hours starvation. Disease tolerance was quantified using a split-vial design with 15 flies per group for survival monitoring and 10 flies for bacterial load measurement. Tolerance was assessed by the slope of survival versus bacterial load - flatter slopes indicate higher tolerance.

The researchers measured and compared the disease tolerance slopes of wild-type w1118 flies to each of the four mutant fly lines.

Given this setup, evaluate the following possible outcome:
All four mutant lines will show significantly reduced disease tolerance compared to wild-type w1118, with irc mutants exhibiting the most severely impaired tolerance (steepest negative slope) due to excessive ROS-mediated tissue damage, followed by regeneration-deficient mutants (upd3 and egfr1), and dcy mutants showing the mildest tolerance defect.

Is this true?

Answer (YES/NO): NO